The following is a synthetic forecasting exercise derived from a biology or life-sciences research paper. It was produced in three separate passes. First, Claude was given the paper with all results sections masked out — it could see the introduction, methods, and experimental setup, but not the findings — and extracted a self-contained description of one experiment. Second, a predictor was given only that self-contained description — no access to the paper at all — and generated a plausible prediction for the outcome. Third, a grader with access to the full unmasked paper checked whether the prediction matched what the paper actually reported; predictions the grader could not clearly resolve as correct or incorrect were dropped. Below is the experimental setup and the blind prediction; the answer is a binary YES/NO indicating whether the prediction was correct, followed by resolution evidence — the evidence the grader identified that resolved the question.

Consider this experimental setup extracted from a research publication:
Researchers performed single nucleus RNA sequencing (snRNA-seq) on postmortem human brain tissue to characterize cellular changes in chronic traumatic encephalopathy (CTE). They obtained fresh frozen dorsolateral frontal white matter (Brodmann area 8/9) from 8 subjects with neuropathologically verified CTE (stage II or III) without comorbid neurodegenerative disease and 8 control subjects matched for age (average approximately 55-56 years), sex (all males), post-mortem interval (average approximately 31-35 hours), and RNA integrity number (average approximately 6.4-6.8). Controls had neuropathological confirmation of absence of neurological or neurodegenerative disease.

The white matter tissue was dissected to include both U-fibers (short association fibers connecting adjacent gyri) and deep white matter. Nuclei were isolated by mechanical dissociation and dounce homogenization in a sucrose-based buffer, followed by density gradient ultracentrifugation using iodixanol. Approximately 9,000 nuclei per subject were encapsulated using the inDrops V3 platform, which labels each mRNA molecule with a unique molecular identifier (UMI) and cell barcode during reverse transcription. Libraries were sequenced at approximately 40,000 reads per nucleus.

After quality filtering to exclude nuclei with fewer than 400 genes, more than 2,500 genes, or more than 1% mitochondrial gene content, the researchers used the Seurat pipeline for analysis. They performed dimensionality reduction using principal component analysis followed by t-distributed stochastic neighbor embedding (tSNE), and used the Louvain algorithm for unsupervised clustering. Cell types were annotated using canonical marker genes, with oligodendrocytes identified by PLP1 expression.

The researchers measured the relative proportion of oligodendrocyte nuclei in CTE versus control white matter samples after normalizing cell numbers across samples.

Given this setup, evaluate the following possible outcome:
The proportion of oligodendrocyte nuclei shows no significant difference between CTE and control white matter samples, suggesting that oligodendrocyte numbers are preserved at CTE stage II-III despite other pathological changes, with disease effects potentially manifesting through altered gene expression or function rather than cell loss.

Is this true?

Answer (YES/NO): NO